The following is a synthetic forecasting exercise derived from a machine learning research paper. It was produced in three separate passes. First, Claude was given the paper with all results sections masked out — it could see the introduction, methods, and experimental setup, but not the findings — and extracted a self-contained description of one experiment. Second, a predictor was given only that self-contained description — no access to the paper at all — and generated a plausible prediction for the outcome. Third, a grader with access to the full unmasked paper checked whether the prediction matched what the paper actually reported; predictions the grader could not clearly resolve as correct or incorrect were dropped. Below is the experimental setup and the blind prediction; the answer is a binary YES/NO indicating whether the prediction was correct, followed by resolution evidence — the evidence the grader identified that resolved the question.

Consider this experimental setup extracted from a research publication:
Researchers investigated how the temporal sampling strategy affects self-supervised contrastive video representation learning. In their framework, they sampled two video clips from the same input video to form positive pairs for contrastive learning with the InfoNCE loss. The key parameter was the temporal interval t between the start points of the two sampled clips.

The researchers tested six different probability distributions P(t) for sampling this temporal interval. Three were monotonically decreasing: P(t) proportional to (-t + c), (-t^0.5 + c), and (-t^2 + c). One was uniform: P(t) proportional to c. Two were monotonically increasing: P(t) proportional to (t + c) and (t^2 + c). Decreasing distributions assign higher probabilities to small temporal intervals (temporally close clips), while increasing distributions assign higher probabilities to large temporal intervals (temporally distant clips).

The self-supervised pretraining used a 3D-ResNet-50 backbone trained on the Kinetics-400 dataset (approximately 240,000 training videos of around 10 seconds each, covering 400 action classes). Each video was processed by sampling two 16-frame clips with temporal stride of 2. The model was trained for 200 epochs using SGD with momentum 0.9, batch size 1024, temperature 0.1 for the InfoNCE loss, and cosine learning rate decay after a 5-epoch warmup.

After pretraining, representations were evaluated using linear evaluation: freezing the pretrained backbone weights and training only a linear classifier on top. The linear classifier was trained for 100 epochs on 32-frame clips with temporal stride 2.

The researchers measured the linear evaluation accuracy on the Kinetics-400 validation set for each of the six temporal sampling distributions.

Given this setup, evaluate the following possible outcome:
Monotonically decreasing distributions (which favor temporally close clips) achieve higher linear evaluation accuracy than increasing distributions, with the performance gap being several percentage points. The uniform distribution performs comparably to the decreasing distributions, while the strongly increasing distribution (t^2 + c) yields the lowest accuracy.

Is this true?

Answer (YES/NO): NO